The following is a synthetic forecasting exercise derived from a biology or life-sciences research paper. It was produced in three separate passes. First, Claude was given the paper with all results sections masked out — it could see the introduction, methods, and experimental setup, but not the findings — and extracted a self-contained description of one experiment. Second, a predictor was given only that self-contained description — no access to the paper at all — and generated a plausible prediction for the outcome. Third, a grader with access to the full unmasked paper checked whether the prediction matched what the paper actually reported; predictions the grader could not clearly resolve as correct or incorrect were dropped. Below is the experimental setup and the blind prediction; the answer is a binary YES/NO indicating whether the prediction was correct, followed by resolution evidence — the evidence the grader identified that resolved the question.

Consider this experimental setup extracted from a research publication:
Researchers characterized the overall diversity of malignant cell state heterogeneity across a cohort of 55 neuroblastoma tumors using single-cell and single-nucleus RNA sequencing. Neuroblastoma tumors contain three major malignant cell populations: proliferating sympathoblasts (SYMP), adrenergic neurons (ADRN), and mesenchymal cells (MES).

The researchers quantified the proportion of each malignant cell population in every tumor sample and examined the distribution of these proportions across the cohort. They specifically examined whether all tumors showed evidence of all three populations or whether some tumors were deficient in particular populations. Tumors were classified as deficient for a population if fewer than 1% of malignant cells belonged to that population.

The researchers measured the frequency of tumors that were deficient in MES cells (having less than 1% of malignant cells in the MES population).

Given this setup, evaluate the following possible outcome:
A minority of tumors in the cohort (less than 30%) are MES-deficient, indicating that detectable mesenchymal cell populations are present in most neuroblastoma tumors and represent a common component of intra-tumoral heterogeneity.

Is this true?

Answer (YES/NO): YES